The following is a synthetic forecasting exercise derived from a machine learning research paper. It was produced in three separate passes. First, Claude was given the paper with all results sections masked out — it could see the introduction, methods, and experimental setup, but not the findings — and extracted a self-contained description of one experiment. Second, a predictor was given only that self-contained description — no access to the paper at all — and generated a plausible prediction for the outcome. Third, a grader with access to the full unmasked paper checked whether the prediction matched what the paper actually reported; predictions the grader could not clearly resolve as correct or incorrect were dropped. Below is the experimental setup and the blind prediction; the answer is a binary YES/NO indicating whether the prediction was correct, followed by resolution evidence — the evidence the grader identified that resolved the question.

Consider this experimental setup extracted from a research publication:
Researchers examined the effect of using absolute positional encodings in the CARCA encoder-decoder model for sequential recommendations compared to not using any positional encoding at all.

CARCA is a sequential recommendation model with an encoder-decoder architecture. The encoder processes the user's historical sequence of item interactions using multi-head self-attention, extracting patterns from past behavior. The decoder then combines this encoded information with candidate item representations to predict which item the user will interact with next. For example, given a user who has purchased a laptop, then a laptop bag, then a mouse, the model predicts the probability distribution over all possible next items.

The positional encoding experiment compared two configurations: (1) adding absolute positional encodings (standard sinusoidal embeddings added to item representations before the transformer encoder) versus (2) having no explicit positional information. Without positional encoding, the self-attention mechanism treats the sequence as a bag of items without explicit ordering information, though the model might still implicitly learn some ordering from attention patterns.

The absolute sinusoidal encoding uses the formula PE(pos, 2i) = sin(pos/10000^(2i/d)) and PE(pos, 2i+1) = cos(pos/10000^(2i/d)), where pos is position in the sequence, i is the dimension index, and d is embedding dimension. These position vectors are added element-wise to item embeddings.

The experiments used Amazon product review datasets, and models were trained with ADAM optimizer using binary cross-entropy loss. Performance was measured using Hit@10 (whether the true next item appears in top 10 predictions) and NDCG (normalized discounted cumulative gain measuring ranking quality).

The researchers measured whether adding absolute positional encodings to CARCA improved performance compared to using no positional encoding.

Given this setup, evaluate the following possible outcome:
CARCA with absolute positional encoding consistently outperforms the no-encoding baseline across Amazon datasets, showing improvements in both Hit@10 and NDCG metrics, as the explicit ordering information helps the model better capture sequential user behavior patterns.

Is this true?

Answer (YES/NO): NO